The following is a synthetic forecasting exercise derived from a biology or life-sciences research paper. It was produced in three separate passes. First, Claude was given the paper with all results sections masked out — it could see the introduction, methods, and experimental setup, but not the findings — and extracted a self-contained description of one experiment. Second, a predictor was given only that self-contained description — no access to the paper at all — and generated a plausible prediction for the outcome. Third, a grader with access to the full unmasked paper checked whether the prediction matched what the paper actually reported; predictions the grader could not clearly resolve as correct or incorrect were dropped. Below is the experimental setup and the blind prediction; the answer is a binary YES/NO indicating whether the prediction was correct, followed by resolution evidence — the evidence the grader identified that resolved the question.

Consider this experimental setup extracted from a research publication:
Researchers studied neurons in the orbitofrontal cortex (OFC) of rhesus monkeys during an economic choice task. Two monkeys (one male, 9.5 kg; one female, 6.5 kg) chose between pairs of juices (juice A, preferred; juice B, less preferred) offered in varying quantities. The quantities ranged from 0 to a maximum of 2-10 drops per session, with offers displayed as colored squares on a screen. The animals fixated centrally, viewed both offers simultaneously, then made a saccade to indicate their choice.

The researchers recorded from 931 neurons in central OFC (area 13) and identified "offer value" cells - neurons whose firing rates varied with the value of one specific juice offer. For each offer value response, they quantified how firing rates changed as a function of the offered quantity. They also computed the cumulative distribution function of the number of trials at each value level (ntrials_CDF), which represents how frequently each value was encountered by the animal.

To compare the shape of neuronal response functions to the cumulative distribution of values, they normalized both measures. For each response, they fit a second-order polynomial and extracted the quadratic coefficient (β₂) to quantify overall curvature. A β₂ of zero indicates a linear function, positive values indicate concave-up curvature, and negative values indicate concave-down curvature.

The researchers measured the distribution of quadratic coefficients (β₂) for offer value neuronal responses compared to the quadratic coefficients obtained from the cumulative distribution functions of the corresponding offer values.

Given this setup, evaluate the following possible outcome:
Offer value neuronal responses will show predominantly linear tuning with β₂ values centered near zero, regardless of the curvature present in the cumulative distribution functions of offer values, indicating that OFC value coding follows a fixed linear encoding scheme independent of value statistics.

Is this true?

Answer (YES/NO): YES